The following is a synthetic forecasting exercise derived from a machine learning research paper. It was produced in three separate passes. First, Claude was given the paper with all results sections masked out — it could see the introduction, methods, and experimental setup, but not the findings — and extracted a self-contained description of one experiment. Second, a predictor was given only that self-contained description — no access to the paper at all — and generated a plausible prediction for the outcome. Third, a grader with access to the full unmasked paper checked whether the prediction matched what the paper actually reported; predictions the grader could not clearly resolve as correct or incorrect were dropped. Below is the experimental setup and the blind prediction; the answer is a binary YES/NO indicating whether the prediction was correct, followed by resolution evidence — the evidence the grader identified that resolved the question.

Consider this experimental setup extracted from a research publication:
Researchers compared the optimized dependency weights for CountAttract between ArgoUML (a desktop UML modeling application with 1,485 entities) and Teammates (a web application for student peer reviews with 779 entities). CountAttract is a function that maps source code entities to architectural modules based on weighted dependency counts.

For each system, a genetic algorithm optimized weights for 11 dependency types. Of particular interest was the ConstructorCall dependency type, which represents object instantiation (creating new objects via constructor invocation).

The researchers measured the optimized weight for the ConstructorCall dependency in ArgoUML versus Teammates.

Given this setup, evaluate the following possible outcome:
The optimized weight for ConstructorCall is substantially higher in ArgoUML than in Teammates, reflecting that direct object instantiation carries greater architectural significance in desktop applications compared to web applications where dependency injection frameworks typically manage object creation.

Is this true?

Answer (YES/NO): YES